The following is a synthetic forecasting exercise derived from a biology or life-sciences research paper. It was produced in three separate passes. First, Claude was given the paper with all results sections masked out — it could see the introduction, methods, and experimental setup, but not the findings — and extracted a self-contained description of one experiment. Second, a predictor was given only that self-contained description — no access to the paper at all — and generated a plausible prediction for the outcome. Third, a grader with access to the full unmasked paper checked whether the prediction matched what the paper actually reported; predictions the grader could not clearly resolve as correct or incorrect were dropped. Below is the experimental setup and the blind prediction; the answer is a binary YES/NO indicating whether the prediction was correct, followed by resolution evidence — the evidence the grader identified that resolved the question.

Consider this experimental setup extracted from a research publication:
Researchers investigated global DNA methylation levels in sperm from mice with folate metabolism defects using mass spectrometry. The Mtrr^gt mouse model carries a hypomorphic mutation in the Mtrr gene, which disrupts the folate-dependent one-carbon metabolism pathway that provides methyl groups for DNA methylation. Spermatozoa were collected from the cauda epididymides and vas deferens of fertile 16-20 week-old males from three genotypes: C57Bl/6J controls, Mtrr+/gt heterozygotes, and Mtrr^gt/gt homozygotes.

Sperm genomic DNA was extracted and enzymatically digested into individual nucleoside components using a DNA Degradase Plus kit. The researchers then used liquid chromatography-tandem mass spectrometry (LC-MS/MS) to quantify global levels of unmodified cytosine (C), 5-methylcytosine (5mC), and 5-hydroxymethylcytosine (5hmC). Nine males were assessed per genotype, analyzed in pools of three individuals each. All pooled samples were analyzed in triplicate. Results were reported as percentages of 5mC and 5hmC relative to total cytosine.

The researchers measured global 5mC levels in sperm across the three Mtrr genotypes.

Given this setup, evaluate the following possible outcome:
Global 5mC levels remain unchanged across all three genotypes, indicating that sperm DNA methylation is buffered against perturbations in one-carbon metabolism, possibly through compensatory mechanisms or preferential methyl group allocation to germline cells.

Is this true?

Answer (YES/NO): YES